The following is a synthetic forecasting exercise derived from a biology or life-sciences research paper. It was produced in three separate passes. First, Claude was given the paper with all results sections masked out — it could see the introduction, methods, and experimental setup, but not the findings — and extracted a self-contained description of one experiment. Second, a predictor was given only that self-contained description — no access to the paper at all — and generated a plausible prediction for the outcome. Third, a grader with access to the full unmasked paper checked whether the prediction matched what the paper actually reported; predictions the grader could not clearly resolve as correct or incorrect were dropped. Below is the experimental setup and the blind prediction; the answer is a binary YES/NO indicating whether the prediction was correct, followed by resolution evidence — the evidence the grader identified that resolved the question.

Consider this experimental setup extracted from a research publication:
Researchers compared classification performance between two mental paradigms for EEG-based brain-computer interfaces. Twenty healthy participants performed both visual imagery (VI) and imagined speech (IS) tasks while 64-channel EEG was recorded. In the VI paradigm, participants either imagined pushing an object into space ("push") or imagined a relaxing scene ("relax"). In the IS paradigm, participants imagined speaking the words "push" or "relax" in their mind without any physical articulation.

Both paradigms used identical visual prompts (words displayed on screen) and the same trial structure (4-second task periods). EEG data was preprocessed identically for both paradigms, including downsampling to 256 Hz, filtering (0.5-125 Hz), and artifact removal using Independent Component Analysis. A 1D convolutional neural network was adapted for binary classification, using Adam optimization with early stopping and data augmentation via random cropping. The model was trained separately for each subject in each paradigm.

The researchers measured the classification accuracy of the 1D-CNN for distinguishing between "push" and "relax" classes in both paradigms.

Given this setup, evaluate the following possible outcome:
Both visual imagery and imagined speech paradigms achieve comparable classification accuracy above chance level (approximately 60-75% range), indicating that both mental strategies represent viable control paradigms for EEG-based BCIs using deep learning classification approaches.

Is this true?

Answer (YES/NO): NO